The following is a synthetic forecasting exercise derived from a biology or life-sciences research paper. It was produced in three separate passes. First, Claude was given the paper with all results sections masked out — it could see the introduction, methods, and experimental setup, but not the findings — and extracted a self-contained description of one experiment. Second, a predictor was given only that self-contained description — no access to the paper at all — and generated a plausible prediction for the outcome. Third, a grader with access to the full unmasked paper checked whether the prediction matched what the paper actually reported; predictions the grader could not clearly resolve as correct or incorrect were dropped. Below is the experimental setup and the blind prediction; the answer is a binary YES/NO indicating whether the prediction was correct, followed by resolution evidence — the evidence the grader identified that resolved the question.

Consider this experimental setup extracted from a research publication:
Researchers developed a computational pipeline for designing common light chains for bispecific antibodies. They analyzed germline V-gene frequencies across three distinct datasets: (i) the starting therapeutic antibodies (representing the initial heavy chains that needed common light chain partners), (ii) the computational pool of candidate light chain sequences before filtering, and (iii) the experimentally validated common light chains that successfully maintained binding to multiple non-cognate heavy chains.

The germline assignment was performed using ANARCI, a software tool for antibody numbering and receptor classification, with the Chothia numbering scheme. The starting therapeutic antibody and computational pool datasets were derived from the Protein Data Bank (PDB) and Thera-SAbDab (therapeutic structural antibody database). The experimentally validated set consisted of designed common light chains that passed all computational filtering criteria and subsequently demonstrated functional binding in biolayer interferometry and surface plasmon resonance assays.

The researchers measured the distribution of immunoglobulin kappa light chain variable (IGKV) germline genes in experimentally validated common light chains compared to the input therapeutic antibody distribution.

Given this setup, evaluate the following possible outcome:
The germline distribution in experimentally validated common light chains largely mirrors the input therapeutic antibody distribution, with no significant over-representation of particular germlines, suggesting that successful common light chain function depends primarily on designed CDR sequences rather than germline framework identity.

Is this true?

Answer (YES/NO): NO